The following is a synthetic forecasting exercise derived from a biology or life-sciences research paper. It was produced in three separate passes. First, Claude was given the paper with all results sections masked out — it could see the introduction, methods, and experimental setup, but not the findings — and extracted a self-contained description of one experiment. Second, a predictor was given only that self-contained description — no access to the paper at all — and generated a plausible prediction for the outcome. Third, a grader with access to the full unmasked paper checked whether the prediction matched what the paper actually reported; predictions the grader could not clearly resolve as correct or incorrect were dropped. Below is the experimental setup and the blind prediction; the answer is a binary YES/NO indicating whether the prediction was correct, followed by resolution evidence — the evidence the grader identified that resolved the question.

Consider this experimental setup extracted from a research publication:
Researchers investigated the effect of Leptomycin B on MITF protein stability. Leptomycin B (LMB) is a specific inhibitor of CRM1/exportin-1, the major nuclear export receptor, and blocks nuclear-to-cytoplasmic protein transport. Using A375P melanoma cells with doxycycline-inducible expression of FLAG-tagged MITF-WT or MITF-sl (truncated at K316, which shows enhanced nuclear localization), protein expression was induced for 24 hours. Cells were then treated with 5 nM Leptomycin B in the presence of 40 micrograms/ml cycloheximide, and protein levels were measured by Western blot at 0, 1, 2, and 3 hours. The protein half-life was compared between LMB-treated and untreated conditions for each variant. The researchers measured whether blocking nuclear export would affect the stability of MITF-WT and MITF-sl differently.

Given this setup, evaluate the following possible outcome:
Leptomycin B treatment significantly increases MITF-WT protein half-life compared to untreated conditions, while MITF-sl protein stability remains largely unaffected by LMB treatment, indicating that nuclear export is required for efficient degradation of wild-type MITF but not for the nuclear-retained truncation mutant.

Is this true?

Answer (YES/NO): NO